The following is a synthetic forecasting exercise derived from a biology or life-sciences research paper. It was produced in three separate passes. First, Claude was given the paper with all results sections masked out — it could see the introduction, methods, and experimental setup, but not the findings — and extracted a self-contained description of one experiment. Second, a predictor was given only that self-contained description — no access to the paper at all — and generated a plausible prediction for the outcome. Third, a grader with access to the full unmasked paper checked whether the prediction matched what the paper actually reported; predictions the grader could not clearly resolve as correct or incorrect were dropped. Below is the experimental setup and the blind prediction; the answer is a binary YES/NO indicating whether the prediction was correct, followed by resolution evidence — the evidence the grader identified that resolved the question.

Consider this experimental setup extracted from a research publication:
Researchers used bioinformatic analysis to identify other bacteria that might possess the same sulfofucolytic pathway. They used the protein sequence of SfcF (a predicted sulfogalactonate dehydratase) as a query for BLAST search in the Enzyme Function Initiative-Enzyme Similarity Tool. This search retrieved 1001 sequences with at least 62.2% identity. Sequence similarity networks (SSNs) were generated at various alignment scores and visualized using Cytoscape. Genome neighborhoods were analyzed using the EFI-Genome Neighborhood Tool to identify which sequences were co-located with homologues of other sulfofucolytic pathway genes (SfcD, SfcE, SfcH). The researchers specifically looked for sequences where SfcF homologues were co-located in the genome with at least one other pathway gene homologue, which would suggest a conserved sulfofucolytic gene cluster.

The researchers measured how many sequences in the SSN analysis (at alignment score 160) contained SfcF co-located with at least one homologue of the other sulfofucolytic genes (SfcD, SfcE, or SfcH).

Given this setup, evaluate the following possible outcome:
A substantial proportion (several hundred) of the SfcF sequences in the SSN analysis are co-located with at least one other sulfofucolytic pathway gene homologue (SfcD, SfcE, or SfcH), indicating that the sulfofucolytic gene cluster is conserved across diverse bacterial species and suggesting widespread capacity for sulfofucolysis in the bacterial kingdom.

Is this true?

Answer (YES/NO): NO